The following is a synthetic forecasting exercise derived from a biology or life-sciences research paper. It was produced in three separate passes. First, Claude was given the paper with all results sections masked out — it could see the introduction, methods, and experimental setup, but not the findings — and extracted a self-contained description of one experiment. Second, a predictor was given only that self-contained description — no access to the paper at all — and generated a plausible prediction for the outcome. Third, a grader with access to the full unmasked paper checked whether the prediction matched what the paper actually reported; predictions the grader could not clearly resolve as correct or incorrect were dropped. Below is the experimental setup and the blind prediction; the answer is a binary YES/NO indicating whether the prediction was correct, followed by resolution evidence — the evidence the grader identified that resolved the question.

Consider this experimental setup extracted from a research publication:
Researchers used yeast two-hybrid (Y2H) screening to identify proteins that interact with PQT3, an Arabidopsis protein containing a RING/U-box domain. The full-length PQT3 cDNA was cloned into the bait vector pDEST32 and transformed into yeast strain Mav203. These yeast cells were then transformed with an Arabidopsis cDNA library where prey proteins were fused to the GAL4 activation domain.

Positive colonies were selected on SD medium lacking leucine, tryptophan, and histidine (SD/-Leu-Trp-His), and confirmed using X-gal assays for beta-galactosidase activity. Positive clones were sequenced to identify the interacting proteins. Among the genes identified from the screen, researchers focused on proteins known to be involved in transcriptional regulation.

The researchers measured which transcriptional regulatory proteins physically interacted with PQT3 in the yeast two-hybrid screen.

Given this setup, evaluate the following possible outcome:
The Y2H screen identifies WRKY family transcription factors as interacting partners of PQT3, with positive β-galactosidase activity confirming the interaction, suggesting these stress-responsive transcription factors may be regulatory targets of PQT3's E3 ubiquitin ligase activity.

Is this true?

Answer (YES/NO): NO